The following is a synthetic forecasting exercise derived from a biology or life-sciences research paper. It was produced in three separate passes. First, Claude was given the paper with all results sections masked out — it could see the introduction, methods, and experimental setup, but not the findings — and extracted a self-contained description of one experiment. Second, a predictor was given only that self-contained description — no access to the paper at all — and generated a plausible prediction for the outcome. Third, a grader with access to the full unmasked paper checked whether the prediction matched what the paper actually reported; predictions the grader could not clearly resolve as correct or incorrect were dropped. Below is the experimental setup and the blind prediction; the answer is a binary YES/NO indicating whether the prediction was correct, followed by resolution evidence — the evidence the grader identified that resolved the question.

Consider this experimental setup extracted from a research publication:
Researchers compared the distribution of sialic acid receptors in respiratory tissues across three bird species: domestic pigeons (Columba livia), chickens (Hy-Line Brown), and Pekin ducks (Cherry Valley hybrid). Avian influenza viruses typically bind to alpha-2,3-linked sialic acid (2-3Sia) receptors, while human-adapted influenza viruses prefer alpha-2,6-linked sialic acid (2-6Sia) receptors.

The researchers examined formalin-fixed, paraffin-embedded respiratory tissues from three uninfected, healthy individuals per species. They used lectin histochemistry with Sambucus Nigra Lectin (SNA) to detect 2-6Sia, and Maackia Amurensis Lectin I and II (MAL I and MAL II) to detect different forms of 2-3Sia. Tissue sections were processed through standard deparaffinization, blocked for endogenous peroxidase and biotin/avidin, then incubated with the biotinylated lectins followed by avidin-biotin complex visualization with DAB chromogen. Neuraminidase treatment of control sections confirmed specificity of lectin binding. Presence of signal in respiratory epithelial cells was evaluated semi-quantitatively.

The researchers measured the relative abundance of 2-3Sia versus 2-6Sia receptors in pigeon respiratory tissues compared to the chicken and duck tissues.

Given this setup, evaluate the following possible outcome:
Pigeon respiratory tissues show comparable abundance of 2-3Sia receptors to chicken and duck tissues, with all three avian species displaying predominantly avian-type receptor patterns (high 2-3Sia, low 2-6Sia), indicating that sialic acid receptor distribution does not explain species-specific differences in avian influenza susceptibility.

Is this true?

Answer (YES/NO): NO